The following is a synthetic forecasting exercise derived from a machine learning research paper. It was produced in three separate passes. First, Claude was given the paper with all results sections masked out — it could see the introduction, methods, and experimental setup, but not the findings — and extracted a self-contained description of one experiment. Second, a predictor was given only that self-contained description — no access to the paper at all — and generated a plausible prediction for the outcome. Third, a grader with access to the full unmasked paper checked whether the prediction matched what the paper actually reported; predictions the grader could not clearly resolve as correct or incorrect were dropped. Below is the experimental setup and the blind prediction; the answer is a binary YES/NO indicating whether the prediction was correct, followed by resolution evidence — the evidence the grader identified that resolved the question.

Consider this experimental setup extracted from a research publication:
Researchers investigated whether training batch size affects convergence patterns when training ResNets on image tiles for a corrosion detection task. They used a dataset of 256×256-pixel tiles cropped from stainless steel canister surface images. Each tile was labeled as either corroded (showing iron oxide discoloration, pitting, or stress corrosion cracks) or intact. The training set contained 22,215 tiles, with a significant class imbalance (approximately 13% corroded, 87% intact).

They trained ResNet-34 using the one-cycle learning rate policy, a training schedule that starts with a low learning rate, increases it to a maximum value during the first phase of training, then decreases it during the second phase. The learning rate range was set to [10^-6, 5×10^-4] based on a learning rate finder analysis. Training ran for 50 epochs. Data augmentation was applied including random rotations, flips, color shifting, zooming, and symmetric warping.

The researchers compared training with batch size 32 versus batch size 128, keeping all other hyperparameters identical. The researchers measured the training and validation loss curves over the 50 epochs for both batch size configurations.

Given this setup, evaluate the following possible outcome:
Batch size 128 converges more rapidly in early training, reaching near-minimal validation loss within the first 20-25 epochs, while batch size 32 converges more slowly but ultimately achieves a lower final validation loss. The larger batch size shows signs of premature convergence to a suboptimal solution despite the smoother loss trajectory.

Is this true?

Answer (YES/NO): NO